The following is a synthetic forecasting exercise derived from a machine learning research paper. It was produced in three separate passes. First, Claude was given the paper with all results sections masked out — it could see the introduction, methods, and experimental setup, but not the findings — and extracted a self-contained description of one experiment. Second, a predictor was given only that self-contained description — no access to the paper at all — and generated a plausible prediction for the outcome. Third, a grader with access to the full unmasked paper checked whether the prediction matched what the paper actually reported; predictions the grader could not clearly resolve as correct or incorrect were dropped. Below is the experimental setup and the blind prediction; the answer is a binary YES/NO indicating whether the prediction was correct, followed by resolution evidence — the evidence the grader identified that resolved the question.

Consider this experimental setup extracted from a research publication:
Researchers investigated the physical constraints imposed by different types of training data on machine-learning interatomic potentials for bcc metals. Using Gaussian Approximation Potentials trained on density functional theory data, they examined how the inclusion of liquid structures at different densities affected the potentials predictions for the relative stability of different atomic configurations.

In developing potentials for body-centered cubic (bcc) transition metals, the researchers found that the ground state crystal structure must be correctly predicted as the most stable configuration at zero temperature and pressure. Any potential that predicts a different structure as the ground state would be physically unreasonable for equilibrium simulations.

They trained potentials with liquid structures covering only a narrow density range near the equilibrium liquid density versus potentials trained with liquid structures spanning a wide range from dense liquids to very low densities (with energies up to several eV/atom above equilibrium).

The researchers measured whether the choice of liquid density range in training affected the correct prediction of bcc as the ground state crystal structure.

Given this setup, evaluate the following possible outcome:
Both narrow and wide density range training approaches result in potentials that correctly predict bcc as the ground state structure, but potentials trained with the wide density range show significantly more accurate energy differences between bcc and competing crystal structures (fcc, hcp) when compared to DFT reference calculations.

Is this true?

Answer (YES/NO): NO